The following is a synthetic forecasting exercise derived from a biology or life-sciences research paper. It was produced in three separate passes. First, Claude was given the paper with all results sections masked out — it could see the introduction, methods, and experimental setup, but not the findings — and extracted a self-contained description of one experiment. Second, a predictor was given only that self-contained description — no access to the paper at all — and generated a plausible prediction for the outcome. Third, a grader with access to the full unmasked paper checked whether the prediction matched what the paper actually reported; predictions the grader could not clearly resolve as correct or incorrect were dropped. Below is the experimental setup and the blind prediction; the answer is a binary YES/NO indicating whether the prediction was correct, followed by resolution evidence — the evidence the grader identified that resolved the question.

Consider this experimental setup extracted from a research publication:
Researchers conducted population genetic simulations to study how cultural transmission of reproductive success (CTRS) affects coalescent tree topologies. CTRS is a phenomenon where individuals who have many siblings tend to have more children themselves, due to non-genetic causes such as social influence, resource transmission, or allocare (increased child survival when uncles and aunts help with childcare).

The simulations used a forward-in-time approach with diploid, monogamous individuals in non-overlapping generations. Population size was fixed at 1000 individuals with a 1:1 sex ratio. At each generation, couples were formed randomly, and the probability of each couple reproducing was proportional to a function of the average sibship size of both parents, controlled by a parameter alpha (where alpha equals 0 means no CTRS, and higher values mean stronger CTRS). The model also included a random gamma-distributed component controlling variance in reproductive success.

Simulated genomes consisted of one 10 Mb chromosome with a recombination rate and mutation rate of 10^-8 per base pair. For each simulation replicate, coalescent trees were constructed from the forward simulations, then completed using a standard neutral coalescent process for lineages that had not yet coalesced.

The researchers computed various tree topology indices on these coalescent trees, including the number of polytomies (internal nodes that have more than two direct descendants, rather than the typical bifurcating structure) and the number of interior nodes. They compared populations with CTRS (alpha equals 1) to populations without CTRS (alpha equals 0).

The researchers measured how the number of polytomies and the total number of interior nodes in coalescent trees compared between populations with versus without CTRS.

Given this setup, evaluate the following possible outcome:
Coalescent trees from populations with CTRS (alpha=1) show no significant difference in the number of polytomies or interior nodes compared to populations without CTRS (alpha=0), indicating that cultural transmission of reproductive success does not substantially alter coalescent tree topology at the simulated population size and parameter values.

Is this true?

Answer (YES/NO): NO